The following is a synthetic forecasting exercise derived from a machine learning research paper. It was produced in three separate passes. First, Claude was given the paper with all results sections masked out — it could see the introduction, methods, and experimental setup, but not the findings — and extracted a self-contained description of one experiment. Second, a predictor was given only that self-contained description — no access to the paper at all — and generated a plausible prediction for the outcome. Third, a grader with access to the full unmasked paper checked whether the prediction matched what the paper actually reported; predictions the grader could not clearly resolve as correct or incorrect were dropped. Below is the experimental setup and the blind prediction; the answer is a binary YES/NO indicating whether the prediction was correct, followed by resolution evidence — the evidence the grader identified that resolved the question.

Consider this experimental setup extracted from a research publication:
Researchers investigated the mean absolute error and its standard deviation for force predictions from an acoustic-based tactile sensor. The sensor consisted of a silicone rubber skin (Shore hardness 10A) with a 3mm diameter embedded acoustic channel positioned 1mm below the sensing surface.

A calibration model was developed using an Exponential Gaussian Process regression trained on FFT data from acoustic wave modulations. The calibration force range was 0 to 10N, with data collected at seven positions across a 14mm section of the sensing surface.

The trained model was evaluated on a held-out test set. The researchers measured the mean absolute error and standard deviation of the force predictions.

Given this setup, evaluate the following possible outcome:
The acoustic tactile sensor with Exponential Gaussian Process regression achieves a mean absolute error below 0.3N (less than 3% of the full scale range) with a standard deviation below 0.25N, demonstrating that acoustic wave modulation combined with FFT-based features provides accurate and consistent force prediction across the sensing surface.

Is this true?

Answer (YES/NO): YES